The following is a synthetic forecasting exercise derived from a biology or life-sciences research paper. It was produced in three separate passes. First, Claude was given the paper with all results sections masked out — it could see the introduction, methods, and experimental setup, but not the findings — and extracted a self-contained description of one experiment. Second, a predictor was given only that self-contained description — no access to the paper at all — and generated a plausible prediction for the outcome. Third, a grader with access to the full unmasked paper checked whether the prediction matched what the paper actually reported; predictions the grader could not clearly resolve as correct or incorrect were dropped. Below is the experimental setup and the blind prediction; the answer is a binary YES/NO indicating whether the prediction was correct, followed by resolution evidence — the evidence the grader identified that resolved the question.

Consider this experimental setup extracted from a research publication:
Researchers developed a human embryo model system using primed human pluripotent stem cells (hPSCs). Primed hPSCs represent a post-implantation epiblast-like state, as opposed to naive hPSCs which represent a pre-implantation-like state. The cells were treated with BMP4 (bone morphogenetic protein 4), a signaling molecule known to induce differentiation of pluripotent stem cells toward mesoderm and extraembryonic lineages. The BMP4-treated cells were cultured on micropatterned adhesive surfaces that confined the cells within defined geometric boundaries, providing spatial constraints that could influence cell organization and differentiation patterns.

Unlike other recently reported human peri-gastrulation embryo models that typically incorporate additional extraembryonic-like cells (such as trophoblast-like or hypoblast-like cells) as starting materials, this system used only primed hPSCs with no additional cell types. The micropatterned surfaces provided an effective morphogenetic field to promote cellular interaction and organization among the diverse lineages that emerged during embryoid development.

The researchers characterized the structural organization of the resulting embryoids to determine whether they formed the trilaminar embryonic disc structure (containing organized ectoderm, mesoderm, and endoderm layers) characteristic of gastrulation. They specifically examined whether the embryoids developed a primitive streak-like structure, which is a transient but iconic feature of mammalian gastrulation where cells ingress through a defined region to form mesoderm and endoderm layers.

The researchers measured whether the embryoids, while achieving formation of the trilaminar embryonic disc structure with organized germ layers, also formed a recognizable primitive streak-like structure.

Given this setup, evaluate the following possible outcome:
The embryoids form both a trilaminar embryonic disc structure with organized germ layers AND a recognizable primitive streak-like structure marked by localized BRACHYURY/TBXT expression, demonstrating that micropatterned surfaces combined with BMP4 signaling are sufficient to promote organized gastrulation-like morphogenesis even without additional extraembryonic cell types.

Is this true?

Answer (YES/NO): NO